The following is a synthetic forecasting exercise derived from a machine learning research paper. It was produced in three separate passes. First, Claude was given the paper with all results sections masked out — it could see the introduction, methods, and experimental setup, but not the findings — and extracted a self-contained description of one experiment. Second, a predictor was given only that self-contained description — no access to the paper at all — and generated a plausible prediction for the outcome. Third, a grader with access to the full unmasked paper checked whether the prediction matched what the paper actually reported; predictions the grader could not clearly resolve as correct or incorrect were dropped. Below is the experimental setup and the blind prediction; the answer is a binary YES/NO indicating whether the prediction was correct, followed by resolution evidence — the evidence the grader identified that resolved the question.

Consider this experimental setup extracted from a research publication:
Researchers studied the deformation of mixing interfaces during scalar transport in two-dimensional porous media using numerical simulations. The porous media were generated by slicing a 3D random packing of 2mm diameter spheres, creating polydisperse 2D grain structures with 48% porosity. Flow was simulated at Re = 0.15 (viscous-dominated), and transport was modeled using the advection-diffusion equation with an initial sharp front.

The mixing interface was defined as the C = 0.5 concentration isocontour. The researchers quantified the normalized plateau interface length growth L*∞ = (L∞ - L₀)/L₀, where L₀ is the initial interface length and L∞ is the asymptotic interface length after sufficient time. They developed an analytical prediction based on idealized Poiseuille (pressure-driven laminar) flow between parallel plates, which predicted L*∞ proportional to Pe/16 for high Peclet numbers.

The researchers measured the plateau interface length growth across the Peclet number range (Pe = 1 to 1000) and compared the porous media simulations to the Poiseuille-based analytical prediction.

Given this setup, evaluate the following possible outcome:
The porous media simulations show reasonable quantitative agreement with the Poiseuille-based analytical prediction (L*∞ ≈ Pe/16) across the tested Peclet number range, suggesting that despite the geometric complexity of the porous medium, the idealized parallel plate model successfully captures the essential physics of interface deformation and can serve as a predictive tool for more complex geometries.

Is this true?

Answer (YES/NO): NO